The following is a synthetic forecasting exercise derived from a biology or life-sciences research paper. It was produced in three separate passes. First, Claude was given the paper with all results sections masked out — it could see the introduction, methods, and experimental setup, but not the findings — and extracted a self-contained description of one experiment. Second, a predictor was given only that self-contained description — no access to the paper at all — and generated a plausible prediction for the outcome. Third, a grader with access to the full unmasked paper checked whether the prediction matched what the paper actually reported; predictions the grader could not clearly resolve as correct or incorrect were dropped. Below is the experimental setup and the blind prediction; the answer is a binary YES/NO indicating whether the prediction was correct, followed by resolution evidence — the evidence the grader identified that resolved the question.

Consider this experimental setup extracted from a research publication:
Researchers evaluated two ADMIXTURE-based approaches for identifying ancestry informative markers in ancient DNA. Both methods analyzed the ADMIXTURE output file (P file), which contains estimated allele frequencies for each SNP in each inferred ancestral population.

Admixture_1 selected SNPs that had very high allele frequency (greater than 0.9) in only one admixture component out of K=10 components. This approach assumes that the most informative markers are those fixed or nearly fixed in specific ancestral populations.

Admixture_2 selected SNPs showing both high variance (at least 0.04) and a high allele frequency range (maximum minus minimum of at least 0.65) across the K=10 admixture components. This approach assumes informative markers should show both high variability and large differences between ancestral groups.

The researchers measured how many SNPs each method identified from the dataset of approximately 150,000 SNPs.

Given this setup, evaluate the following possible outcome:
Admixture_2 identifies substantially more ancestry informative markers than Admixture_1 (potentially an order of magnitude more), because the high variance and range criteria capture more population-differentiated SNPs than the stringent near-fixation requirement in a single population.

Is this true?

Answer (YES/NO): NO